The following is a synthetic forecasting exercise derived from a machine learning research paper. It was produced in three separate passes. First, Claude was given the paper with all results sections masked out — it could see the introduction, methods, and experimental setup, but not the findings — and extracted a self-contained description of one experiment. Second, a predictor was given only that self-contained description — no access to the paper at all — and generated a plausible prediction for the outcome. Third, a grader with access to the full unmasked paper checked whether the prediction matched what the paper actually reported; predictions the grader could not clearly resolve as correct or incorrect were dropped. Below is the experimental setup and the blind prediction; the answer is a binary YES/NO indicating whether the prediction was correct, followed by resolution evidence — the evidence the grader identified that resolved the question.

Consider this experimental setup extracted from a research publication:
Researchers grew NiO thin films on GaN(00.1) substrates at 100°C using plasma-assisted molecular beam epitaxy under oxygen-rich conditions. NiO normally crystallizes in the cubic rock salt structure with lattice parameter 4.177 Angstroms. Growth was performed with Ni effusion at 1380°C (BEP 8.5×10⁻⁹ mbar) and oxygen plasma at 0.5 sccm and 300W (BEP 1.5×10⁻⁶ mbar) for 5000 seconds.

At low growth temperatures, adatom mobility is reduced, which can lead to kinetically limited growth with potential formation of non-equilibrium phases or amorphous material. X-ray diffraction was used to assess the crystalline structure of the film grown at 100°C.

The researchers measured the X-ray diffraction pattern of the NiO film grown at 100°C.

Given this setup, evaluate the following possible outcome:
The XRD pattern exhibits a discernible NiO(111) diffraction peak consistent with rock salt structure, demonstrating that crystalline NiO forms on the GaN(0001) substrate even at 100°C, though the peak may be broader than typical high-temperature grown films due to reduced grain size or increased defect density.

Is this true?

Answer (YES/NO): YES